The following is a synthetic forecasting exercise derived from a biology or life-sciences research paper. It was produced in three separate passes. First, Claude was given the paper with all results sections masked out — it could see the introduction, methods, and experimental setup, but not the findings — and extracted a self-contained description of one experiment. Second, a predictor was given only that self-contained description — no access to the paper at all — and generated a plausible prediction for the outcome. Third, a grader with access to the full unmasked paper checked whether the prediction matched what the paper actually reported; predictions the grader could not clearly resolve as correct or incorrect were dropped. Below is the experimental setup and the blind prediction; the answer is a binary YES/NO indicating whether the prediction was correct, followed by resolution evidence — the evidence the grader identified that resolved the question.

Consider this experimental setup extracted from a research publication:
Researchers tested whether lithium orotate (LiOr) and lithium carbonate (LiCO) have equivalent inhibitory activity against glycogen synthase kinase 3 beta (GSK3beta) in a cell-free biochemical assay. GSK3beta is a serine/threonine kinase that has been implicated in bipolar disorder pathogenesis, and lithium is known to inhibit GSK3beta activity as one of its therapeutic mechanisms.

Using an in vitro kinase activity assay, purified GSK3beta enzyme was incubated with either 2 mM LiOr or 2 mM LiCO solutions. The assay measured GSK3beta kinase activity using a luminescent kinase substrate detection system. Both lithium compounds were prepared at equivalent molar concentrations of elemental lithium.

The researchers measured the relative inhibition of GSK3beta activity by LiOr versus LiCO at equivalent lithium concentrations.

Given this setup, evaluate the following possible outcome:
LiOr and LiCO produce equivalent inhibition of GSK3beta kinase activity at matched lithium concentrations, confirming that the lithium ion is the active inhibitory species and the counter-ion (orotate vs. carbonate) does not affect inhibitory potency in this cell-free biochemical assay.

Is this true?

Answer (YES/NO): NO